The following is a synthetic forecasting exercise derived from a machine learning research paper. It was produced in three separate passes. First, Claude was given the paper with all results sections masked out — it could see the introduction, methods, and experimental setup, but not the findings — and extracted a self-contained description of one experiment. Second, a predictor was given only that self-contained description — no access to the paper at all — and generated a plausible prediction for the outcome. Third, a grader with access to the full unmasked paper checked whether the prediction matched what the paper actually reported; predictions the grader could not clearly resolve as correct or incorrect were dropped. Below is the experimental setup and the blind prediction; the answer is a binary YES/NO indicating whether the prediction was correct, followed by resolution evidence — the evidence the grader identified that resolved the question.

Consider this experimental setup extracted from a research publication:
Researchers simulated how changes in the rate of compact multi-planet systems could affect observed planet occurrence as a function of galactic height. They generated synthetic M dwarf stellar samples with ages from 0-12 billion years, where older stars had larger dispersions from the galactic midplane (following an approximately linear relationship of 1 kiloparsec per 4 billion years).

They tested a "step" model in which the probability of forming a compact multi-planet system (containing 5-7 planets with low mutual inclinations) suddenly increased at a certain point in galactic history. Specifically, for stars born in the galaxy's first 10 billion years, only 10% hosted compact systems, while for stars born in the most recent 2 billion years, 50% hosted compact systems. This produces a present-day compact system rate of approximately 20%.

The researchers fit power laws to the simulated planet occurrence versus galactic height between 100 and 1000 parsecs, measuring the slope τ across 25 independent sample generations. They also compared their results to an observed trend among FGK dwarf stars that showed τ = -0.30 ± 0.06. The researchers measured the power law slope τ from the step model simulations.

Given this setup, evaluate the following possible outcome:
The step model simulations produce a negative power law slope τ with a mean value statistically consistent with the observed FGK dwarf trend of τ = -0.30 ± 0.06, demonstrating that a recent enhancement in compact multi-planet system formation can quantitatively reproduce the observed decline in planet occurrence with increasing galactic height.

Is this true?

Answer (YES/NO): YES